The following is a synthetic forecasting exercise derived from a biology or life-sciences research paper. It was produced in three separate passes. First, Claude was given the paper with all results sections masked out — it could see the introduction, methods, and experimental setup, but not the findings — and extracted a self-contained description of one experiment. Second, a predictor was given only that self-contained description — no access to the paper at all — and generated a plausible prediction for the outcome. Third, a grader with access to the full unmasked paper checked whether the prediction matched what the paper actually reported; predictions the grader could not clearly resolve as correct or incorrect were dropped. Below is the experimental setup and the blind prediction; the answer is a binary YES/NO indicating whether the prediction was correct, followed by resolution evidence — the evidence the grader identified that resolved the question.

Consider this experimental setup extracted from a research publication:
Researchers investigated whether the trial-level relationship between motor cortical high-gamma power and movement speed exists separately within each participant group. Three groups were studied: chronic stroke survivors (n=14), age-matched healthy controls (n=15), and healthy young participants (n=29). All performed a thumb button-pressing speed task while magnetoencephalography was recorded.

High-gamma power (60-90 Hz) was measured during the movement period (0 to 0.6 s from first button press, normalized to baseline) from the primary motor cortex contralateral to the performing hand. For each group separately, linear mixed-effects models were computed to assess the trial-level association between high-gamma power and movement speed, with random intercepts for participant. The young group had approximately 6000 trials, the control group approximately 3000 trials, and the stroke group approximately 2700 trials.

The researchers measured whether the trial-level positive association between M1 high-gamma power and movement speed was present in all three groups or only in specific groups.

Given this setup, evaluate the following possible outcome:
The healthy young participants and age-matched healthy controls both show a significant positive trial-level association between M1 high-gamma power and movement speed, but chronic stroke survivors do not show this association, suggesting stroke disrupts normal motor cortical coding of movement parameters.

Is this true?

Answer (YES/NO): NO